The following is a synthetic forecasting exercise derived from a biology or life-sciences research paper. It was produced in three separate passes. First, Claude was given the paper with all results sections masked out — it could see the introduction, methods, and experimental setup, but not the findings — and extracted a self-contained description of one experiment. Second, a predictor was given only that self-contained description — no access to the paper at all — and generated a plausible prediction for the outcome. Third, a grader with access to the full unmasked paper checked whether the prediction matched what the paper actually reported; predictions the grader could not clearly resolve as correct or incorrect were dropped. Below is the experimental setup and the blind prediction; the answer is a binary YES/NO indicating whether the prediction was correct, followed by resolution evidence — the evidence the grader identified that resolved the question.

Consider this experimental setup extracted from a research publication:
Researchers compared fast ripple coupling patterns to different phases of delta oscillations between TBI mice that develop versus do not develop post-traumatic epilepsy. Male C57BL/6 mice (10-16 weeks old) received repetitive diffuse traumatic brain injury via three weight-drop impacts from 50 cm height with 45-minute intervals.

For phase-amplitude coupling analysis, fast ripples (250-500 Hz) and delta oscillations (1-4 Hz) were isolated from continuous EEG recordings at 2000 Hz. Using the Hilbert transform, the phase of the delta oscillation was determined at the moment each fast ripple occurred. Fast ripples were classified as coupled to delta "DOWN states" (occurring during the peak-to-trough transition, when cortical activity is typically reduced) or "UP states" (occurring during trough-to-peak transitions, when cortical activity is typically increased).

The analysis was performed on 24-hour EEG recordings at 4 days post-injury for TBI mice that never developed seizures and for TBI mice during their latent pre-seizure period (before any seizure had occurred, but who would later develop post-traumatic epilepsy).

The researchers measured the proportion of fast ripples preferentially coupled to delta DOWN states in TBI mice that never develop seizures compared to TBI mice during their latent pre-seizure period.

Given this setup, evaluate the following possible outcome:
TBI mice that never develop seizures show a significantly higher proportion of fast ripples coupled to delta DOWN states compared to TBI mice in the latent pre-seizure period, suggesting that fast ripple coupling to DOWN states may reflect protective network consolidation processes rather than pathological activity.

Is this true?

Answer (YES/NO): NO